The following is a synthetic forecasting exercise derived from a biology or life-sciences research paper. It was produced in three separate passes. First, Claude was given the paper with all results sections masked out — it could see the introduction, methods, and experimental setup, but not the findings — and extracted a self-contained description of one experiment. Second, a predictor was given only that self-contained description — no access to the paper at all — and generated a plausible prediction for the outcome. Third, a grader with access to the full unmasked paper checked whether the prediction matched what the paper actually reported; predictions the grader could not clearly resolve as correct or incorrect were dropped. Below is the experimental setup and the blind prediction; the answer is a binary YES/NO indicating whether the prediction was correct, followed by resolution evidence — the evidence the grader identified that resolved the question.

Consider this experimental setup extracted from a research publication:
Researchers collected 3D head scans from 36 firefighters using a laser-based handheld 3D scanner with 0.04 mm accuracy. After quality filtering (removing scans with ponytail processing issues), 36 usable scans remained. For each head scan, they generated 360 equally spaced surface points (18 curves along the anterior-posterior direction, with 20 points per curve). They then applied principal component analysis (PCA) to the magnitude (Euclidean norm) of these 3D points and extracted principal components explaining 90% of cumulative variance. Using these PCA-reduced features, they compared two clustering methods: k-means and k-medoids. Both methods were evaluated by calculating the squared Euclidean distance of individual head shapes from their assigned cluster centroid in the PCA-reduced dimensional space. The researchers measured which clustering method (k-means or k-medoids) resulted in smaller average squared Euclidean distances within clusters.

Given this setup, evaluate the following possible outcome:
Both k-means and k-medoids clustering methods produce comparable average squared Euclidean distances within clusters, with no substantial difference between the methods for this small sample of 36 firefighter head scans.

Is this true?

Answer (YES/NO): NO